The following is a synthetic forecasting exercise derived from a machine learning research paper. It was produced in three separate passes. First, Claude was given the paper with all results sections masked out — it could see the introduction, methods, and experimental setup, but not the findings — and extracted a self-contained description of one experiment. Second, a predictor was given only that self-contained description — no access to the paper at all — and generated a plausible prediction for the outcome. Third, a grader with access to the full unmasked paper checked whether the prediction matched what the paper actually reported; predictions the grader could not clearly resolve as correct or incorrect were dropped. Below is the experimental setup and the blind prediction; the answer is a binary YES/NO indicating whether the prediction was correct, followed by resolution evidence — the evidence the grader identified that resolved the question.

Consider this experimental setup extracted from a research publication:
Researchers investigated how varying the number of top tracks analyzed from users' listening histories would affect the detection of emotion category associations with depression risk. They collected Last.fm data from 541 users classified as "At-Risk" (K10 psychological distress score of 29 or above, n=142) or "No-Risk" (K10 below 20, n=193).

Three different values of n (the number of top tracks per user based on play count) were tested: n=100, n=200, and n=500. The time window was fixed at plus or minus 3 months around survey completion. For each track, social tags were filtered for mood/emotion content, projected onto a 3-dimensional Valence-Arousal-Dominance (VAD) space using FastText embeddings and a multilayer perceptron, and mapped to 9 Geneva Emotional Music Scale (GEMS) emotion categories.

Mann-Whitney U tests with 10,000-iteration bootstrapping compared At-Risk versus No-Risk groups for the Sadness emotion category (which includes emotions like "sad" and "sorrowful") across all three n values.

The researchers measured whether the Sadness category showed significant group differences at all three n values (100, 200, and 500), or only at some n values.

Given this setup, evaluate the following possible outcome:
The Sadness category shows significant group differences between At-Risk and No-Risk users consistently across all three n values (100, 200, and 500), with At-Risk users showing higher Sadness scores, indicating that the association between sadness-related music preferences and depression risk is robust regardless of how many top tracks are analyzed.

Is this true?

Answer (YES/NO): YES